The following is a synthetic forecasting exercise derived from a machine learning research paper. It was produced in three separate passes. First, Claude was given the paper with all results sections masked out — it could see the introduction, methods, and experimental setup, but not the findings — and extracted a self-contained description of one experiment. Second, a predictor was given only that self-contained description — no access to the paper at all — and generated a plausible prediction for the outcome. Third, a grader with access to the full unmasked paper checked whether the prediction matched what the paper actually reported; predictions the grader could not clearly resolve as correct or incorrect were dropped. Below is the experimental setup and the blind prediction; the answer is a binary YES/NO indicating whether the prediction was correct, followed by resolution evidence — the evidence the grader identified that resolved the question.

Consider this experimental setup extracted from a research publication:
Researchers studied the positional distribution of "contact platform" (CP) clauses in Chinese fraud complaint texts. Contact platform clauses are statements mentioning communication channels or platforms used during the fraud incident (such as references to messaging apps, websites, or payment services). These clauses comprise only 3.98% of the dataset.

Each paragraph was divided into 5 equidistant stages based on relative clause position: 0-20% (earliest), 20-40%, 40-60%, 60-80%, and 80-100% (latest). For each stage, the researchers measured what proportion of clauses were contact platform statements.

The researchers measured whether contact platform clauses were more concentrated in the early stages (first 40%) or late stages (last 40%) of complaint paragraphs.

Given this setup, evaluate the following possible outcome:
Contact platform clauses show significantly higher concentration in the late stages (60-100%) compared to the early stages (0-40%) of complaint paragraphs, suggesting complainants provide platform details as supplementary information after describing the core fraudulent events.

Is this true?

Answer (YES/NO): NO